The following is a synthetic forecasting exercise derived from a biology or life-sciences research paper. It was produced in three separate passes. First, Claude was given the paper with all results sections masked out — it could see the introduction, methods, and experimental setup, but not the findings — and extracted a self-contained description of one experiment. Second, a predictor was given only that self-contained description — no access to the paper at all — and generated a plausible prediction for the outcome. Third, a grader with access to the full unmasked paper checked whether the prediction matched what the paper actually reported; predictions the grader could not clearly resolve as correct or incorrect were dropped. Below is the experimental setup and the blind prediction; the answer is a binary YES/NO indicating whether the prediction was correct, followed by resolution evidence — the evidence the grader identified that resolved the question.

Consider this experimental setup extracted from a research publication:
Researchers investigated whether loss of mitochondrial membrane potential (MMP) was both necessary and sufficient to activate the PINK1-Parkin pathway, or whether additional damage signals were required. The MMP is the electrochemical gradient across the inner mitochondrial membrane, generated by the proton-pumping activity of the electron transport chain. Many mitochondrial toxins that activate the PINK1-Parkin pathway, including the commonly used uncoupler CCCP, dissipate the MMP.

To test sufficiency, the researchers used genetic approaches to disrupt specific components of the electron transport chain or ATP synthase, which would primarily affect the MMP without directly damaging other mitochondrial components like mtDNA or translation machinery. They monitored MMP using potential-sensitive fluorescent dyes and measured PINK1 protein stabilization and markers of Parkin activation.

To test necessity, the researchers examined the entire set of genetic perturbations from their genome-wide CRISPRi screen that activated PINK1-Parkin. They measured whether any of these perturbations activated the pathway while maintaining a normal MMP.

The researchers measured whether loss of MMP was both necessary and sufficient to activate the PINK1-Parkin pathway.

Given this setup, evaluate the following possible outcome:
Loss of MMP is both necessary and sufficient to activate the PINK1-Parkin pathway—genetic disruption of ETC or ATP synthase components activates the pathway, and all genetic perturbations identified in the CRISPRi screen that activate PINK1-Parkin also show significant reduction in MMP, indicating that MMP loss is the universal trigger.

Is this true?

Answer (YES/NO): NO